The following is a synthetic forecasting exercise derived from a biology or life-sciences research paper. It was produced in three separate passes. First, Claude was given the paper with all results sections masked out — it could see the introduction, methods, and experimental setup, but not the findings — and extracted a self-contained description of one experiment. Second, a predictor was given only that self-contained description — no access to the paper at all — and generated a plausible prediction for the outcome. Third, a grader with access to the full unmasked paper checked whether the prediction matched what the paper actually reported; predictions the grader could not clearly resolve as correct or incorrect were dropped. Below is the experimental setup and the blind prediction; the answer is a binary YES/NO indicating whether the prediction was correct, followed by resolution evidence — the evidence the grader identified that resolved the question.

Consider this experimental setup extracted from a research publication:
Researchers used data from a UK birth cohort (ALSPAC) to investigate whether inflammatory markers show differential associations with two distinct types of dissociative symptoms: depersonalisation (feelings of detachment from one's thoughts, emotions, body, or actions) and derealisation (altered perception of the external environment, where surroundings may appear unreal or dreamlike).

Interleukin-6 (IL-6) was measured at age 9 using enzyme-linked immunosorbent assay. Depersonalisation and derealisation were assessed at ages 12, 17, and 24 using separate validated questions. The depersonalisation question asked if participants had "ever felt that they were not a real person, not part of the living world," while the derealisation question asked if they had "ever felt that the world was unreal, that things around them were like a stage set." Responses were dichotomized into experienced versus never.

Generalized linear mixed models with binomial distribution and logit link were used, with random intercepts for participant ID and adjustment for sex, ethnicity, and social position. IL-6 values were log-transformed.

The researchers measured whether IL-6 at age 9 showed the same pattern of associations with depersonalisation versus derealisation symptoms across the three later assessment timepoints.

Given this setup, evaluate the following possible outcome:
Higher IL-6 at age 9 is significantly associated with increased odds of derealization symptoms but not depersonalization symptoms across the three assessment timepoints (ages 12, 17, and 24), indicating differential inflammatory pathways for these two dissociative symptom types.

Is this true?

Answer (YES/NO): NO